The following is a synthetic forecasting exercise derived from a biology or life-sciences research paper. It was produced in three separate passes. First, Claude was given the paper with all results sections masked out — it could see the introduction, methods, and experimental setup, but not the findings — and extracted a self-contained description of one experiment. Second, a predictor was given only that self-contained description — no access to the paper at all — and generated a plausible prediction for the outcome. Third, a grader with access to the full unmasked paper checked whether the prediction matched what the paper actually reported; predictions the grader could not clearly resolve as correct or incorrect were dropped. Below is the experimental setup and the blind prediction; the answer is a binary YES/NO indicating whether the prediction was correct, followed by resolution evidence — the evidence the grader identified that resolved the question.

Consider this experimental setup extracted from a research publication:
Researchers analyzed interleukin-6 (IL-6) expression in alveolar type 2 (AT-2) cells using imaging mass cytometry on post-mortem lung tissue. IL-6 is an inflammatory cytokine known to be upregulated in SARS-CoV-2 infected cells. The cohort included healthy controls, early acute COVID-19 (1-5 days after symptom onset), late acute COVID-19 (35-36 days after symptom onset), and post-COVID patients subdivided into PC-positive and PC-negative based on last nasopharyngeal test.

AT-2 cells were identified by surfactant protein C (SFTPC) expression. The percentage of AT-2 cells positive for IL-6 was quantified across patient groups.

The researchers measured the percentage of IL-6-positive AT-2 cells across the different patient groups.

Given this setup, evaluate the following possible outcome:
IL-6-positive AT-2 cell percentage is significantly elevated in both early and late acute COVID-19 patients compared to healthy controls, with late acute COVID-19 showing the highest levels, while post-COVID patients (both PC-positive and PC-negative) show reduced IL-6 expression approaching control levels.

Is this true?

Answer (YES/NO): NO